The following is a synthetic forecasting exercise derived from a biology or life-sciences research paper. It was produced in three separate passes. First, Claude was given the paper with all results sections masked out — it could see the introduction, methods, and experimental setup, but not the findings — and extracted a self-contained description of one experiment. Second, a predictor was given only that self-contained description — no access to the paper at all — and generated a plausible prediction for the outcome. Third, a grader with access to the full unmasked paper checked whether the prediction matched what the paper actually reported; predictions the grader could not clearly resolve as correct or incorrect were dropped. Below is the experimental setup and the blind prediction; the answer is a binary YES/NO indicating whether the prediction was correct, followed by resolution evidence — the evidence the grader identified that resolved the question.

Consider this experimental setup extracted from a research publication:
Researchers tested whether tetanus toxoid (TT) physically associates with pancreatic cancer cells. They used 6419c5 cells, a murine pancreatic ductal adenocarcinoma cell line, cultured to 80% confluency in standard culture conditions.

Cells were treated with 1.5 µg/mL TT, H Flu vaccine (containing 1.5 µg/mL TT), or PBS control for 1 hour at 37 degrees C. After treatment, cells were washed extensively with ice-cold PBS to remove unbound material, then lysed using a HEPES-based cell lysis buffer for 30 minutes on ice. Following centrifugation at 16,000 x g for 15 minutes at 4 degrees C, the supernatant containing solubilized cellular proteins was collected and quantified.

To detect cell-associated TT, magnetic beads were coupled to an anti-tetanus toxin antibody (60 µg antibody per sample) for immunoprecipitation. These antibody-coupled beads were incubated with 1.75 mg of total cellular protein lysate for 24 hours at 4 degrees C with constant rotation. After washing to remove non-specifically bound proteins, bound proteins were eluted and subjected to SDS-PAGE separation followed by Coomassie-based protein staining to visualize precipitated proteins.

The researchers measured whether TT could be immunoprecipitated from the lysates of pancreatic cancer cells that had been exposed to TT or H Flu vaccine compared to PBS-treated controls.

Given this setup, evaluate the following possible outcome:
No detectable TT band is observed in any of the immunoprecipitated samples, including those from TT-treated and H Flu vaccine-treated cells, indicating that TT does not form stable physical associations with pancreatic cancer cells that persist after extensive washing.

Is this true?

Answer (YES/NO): NO